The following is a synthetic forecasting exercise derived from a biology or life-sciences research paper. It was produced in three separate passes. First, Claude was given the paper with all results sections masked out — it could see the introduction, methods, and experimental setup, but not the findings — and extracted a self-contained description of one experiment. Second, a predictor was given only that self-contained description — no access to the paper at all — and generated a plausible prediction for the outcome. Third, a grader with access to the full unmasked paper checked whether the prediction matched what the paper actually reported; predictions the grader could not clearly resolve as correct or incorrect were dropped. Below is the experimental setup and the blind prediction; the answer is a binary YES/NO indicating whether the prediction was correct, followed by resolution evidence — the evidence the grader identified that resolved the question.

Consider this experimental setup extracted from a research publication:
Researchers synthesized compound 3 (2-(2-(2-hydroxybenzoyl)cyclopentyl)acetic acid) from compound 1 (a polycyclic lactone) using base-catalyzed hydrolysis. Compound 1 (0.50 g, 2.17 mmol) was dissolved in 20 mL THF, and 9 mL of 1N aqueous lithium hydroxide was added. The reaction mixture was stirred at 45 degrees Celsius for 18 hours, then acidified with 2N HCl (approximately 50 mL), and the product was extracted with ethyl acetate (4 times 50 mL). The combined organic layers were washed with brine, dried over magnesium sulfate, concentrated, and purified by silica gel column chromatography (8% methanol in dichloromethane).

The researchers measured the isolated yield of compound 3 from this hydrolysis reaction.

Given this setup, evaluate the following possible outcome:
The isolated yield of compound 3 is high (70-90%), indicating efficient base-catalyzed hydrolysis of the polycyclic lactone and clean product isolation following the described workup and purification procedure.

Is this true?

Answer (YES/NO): YES